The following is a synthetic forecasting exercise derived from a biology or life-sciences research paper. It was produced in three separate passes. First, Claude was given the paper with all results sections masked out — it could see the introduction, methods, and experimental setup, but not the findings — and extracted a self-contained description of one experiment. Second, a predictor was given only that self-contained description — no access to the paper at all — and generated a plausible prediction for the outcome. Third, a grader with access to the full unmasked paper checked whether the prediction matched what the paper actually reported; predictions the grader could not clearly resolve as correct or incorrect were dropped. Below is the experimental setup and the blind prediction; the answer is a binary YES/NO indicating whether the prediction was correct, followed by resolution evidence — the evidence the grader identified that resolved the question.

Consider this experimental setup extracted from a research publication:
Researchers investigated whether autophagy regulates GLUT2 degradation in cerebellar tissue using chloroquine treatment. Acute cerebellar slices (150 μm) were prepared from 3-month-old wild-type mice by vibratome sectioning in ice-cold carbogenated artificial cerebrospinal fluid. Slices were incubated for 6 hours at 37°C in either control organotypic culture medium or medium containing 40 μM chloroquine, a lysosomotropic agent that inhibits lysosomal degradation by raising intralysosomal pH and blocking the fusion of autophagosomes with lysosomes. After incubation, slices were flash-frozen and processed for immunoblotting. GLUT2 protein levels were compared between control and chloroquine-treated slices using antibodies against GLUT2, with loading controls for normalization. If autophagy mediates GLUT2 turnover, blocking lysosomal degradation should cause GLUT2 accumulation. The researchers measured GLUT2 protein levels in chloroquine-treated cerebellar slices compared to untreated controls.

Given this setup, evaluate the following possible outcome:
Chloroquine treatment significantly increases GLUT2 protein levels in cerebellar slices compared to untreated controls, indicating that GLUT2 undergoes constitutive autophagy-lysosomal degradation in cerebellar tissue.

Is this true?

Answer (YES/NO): YES